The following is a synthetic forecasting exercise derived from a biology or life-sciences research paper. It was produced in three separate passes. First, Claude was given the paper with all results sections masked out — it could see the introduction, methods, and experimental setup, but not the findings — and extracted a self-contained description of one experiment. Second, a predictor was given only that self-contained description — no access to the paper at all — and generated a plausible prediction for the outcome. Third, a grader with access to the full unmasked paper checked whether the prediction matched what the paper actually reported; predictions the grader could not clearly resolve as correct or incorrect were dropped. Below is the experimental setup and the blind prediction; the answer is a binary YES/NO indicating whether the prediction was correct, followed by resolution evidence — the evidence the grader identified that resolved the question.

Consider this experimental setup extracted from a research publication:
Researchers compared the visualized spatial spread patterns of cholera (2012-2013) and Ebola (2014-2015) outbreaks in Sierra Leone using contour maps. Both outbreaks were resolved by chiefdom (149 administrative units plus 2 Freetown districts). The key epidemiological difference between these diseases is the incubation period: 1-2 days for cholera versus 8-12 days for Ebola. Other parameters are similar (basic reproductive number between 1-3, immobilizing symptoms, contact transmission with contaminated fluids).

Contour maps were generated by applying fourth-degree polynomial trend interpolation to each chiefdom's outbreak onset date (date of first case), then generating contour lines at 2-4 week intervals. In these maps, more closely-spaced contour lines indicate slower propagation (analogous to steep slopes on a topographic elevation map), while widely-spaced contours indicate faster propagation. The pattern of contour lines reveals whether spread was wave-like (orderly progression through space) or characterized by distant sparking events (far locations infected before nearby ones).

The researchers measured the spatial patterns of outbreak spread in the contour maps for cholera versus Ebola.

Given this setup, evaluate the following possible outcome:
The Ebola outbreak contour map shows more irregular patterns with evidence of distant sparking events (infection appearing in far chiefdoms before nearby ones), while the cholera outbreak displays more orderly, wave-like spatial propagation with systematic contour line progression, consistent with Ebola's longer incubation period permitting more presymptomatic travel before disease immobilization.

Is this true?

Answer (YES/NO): YES